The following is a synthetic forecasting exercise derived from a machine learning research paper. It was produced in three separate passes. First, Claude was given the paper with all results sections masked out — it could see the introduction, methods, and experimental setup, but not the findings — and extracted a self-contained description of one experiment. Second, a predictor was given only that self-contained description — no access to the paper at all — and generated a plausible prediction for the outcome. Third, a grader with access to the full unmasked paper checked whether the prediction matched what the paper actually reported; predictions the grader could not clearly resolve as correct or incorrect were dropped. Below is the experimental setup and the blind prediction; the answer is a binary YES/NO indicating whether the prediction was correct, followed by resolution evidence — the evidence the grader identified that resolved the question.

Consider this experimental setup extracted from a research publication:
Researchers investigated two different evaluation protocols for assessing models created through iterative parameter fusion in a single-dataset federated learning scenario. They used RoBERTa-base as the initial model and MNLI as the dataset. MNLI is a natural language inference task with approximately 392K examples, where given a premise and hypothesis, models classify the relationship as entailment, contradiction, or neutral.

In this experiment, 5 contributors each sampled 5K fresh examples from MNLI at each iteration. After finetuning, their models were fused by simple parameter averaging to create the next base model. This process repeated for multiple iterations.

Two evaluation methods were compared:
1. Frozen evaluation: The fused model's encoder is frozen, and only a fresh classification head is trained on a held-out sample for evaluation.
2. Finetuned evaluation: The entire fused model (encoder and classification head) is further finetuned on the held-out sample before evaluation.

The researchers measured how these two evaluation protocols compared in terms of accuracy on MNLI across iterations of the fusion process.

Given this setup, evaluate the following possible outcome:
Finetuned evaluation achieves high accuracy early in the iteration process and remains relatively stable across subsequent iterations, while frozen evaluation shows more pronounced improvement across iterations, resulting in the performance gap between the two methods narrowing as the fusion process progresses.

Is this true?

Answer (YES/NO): NO